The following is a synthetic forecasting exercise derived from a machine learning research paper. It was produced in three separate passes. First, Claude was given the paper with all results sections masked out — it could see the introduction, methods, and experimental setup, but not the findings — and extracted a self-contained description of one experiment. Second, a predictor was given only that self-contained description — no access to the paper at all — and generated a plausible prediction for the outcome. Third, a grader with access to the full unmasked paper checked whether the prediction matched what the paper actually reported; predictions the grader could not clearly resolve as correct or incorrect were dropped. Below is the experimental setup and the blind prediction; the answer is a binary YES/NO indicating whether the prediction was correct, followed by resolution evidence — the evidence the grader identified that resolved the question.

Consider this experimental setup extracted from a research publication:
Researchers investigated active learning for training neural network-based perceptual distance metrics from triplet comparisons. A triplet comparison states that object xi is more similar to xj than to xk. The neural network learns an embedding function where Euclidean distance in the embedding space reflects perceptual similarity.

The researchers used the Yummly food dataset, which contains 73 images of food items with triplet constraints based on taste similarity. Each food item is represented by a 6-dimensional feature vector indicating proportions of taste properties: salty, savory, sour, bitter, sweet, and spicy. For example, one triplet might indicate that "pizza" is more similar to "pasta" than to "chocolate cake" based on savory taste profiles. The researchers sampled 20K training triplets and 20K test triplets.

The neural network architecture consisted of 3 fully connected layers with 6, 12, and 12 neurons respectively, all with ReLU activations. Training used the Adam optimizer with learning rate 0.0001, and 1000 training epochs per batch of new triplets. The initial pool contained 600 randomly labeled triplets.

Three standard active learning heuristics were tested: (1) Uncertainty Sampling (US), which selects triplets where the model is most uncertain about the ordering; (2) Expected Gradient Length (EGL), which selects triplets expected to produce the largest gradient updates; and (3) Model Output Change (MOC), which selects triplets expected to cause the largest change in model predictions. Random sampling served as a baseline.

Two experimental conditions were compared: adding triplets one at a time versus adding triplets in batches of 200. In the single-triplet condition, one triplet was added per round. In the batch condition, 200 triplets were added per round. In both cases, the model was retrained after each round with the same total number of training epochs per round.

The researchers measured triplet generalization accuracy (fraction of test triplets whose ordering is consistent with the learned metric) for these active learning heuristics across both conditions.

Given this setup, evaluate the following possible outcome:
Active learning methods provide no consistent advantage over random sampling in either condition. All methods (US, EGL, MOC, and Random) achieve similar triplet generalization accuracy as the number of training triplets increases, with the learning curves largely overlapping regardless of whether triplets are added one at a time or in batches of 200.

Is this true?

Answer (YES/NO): NO